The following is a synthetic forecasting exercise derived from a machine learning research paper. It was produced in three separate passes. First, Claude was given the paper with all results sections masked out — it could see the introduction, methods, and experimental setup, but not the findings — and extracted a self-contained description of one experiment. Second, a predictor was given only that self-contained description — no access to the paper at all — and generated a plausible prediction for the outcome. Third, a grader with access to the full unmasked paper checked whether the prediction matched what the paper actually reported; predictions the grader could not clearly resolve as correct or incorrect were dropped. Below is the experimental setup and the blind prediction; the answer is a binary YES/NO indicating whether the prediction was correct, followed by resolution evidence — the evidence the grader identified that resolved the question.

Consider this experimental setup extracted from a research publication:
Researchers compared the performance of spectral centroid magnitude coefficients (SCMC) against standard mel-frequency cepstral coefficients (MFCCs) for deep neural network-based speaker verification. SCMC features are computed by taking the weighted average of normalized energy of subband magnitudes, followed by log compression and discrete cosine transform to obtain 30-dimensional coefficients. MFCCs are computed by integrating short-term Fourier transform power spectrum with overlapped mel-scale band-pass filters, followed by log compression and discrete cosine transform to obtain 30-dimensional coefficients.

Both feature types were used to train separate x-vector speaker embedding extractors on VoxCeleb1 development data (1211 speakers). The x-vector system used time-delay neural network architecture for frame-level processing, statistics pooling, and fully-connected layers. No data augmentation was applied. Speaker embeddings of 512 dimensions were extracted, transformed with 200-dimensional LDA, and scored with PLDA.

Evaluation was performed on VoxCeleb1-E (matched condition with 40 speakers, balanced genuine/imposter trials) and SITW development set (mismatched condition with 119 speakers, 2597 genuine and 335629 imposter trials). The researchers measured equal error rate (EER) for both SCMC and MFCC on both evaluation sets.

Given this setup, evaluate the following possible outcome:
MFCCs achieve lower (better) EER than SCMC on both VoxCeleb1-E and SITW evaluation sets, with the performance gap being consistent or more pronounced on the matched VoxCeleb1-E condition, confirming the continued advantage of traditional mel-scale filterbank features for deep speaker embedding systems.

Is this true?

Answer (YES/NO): NO